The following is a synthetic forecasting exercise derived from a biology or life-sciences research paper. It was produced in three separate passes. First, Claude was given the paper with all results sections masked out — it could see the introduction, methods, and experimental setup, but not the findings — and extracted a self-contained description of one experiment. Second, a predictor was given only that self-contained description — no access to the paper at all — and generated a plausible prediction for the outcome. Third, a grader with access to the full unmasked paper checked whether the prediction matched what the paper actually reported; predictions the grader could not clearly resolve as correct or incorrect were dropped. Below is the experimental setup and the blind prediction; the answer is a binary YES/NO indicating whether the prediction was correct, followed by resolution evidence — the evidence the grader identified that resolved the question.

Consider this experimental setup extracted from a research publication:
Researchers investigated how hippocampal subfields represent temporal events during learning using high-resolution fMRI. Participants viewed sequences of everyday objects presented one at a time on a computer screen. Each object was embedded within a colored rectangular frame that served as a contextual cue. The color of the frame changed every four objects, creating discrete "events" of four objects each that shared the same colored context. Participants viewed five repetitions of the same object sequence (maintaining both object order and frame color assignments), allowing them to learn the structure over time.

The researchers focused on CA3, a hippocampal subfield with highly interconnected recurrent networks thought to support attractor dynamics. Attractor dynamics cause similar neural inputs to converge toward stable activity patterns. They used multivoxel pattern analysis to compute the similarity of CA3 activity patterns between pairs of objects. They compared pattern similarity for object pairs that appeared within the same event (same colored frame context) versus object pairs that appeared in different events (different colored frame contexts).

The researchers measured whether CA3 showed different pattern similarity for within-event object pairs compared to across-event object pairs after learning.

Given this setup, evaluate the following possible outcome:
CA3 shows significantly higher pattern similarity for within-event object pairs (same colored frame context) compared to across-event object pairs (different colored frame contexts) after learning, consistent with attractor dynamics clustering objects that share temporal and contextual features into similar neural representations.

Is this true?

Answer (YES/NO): YES